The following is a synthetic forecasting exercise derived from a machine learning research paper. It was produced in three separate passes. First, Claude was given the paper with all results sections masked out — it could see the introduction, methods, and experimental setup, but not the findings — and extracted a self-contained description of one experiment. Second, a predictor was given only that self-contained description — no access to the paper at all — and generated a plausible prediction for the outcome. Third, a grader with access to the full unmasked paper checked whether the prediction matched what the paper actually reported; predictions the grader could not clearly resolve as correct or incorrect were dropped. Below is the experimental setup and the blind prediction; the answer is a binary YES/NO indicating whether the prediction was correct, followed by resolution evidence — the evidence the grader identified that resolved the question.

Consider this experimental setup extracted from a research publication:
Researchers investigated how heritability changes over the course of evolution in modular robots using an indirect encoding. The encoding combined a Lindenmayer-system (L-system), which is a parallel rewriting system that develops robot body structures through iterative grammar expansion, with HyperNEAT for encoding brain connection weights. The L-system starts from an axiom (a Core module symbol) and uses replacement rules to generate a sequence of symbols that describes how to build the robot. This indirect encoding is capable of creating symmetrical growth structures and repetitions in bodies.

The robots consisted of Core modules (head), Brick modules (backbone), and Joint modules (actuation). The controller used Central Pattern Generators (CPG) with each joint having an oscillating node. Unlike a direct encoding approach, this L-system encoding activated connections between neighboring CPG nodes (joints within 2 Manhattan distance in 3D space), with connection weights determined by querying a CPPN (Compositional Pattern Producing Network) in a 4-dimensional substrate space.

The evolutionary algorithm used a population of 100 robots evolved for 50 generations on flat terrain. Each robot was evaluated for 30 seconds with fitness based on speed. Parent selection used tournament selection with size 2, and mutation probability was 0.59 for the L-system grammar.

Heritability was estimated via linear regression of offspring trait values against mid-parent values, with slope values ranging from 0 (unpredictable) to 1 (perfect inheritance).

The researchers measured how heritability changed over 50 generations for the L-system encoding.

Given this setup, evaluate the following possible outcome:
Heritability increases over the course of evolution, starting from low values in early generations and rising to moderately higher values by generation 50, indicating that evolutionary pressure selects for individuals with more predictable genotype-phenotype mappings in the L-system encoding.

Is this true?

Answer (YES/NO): NO